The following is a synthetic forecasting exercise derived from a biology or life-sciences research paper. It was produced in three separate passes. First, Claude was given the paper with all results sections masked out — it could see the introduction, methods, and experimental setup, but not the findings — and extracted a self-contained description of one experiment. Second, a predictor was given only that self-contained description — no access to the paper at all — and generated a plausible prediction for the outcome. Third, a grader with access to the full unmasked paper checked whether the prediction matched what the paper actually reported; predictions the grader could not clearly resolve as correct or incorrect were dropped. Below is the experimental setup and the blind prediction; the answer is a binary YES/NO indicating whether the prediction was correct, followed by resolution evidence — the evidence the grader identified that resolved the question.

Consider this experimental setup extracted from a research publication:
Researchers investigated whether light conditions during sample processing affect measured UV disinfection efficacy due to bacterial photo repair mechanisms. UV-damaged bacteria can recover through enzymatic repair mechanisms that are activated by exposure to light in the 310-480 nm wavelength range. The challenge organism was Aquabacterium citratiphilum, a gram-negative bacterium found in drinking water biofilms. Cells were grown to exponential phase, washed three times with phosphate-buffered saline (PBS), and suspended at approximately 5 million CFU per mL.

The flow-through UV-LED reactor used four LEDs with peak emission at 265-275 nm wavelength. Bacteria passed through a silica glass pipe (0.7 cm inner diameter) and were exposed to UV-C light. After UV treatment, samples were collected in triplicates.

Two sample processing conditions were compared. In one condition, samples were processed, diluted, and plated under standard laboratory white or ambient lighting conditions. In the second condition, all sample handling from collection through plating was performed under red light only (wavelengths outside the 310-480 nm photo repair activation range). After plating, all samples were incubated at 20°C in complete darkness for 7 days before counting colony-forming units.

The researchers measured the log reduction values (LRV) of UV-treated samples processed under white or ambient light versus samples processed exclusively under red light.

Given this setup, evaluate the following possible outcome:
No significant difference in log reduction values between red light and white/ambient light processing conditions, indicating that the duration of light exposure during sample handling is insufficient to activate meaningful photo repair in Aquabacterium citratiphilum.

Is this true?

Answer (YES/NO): NO